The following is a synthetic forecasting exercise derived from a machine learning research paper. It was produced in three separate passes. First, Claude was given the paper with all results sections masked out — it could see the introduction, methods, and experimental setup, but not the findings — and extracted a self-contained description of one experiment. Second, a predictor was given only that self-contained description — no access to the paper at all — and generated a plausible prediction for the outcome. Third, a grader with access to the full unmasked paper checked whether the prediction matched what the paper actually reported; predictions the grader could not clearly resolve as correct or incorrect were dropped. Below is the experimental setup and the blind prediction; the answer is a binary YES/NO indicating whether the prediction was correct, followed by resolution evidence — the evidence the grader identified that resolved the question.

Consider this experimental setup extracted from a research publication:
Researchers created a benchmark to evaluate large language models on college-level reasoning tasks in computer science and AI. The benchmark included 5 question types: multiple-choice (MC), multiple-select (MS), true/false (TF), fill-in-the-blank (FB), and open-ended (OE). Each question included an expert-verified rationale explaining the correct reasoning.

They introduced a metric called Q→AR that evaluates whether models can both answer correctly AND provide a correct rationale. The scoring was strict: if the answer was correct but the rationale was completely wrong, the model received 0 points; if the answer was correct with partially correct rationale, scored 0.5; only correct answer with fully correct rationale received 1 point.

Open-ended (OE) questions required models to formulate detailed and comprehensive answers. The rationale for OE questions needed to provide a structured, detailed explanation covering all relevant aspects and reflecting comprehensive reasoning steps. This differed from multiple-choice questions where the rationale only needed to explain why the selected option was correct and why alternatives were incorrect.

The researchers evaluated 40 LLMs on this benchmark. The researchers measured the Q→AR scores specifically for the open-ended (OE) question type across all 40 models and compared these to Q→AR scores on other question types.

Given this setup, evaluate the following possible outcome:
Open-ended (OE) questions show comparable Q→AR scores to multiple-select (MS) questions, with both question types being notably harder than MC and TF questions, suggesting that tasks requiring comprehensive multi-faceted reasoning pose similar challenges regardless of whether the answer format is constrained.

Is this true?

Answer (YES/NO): NO